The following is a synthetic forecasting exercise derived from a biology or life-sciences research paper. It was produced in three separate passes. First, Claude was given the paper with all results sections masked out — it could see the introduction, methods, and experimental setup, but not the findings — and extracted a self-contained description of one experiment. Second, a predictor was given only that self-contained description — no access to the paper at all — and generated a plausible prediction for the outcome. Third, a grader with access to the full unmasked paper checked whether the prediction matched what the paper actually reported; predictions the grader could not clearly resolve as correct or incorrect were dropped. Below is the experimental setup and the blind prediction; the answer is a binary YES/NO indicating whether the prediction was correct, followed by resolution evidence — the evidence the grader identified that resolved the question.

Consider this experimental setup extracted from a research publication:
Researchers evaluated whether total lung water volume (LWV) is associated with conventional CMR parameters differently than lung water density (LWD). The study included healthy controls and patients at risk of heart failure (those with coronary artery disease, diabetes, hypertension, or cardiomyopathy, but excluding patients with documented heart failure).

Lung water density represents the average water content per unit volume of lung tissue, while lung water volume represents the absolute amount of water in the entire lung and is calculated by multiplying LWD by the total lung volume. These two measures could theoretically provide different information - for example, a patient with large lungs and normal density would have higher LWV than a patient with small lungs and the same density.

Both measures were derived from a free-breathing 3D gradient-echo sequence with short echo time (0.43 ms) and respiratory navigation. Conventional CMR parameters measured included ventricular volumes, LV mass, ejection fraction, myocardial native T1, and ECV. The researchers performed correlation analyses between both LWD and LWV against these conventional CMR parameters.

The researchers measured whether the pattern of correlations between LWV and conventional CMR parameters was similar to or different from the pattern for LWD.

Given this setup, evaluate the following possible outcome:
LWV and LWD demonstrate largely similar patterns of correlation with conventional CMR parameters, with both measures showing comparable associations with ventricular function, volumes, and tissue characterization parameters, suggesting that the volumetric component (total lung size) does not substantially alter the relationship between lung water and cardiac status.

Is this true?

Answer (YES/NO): NO